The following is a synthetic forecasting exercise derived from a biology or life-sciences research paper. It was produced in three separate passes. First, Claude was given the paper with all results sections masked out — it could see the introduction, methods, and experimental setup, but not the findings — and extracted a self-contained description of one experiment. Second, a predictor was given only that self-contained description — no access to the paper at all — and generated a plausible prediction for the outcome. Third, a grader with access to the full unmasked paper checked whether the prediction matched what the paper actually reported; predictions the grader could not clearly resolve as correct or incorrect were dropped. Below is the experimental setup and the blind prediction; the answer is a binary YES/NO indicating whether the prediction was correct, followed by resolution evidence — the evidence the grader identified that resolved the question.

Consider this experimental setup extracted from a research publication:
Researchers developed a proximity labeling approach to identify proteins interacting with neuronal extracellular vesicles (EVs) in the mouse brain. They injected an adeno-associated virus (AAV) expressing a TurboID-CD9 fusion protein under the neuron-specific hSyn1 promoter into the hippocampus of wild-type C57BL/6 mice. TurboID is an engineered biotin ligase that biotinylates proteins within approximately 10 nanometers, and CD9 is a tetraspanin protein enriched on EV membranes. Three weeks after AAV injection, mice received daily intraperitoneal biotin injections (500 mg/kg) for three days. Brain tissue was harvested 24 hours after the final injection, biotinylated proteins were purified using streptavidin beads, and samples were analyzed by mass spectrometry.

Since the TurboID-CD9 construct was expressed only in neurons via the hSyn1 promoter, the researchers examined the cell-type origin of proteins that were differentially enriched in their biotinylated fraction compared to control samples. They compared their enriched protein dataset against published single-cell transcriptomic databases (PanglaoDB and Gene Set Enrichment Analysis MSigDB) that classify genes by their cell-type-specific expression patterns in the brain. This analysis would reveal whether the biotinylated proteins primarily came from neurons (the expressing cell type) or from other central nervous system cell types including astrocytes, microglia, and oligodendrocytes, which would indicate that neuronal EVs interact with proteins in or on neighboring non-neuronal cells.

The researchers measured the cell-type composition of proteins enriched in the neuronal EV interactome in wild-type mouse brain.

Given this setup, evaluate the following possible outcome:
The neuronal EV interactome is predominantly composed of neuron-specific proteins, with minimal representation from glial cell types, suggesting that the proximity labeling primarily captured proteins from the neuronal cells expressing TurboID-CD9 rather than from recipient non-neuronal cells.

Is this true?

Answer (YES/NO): NO